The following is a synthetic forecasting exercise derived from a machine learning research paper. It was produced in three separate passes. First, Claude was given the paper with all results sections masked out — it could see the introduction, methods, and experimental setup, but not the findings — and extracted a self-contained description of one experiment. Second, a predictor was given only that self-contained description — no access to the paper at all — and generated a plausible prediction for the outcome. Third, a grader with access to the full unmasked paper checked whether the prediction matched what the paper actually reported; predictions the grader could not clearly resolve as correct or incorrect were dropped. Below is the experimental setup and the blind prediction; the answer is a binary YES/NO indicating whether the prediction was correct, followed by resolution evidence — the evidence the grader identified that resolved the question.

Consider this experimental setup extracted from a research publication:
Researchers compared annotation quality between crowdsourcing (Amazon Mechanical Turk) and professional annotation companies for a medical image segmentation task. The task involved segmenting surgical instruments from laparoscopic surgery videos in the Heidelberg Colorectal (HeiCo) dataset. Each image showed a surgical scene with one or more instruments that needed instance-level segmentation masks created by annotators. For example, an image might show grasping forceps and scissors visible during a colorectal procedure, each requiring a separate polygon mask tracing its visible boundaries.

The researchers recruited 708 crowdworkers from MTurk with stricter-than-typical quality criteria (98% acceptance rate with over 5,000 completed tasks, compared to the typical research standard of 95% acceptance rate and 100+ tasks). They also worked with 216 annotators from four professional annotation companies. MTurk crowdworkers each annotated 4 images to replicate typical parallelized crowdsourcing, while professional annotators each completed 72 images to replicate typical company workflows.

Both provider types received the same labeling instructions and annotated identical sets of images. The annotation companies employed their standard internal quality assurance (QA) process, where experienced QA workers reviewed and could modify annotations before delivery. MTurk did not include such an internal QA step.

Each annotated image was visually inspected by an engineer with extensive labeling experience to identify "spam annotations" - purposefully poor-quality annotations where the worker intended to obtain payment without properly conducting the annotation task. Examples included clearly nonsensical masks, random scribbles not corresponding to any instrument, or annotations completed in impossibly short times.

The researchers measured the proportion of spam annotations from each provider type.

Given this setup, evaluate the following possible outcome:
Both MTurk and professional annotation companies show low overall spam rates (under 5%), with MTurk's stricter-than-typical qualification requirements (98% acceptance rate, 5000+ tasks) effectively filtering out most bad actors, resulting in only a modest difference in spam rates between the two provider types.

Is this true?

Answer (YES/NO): NO